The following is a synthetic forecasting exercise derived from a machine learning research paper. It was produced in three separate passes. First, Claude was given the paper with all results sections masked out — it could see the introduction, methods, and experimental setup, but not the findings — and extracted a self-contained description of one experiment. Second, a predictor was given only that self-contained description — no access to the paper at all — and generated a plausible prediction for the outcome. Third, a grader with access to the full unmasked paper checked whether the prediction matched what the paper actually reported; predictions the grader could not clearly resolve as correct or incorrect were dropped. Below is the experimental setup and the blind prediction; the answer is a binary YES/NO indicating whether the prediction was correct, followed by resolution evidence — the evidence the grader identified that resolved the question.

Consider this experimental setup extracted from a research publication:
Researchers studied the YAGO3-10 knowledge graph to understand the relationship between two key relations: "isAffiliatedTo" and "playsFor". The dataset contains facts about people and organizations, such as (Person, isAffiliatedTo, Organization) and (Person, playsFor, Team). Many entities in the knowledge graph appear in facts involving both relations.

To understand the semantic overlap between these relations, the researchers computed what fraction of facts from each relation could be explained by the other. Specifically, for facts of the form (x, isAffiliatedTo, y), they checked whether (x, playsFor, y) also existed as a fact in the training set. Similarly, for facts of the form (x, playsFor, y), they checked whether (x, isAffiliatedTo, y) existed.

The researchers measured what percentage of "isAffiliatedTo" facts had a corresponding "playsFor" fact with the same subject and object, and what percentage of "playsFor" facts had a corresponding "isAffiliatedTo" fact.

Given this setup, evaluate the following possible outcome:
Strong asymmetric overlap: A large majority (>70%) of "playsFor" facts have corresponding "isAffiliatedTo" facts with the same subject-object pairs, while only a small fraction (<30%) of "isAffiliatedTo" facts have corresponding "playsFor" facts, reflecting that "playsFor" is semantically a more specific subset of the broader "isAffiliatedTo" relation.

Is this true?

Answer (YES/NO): NO